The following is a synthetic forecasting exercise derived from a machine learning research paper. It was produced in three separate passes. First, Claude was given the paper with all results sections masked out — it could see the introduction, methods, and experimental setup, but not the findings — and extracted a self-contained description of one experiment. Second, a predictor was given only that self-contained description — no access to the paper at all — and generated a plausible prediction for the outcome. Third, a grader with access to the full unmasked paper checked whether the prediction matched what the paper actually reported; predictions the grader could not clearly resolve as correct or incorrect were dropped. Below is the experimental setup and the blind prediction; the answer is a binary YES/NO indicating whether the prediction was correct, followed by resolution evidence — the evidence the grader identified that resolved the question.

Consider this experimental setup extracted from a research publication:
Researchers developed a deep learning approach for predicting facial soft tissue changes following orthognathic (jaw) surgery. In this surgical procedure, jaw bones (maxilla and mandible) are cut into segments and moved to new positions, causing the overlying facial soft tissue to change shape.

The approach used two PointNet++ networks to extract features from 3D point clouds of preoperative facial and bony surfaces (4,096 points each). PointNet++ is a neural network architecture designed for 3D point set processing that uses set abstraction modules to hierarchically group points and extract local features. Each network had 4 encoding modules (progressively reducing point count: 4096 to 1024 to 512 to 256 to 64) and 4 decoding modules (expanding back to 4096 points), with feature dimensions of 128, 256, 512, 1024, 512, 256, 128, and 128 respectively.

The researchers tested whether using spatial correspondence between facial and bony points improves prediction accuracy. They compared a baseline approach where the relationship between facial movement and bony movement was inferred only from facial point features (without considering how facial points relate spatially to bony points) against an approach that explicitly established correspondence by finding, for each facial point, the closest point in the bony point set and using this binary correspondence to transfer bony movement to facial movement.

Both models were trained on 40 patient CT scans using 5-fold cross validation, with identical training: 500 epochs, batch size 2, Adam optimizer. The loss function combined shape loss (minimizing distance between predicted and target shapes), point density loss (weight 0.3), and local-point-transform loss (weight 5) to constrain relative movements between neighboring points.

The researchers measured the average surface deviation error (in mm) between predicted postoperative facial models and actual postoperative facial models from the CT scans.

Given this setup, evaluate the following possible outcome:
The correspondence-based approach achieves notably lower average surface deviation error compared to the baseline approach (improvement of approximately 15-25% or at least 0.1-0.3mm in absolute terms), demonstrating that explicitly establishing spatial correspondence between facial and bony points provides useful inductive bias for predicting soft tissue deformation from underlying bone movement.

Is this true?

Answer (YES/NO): NO